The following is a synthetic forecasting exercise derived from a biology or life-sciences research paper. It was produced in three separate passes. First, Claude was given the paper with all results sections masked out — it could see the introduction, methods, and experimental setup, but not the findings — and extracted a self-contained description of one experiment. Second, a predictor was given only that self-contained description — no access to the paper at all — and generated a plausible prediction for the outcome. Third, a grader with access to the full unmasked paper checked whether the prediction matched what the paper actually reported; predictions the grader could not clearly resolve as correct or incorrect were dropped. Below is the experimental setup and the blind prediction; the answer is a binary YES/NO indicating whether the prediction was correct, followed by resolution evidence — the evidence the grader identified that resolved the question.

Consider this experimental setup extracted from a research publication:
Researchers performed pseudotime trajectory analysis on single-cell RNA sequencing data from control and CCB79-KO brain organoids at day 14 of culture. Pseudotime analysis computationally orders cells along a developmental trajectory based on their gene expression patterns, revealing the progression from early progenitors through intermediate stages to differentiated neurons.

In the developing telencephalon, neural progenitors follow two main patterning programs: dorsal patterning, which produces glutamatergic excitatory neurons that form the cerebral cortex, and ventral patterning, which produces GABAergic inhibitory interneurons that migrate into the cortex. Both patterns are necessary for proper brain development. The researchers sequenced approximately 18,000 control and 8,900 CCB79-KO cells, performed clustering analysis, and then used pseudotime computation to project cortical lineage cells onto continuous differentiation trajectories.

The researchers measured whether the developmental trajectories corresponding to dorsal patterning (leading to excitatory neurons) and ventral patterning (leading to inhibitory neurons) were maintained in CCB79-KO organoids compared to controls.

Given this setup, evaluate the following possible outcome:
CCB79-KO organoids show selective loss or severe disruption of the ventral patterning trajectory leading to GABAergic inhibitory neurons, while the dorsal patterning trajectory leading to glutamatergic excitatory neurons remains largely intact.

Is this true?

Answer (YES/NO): NO